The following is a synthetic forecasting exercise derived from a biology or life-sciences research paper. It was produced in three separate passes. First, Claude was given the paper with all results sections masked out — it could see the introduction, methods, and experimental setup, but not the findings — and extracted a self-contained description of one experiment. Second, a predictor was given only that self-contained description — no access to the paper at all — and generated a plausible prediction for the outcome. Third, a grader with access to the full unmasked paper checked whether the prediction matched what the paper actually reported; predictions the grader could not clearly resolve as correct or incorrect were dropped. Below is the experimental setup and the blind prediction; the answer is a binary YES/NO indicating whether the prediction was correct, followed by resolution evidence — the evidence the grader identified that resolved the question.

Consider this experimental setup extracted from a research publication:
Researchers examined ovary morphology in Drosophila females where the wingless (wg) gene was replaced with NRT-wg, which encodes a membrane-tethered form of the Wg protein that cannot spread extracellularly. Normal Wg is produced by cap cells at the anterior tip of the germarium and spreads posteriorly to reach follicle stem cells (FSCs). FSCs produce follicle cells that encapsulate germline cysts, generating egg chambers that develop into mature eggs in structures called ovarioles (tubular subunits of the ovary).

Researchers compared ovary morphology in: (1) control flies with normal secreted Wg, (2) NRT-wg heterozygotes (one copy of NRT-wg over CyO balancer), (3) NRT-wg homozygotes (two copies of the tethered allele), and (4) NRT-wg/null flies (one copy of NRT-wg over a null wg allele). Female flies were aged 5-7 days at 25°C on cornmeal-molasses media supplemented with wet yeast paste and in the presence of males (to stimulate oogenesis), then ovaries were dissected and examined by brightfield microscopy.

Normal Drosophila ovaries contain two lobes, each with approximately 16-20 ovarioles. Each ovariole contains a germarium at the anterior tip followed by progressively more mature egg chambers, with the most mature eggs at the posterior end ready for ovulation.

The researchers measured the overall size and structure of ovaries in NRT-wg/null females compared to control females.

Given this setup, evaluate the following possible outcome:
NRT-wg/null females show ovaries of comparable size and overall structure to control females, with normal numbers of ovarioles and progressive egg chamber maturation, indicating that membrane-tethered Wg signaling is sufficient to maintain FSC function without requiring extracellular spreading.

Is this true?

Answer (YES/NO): NO